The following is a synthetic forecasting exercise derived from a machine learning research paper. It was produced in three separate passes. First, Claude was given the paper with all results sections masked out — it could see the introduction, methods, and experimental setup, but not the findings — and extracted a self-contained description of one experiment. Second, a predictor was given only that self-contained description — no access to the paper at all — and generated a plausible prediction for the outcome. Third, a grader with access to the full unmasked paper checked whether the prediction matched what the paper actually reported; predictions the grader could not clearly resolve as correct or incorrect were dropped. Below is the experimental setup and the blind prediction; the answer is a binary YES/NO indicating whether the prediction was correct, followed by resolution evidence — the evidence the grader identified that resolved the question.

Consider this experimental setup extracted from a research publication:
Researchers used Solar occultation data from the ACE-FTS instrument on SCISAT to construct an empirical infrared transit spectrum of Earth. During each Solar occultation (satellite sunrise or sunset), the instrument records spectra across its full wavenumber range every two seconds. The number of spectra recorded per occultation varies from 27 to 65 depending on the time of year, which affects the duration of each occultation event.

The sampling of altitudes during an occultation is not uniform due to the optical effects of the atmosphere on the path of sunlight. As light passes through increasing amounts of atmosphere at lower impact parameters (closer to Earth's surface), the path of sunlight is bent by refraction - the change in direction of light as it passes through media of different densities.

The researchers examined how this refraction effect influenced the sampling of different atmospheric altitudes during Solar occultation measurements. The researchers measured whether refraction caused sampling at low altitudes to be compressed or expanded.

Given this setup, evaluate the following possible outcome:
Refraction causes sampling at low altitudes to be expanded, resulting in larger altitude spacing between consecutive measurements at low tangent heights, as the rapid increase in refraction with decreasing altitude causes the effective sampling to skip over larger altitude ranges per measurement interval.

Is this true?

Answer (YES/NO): NO